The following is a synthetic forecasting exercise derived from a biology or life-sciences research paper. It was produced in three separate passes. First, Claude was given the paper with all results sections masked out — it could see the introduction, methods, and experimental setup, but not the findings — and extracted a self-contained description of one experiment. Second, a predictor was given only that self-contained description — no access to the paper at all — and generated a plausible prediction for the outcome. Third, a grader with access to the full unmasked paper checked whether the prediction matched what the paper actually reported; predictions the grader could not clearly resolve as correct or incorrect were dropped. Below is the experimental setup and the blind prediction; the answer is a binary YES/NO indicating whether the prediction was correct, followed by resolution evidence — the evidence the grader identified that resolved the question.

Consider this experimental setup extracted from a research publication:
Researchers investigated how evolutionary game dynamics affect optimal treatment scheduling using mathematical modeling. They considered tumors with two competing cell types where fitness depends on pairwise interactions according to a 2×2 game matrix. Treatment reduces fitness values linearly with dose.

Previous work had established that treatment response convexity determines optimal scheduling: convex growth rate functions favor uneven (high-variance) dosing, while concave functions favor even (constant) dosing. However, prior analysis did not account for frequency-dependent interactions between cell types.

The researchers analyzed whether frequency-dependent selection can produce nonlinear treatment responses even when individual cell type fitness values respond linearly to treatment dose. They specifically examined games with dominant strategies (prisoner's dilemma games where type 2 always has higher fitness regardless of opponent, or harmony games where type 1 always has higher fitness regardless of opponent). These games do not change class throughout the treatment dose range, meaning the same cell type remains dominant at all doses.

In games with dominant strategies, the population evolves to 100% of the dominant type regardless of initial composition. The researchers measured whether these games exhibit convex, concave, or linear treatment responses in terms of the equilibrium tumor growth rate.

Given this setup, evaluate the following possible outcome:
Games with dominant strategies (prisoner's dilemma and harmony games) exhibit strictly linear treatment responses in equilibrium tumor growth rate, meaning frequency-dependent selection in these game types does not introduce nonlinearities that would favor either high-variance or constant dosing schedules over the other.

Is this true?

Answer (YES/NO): YES